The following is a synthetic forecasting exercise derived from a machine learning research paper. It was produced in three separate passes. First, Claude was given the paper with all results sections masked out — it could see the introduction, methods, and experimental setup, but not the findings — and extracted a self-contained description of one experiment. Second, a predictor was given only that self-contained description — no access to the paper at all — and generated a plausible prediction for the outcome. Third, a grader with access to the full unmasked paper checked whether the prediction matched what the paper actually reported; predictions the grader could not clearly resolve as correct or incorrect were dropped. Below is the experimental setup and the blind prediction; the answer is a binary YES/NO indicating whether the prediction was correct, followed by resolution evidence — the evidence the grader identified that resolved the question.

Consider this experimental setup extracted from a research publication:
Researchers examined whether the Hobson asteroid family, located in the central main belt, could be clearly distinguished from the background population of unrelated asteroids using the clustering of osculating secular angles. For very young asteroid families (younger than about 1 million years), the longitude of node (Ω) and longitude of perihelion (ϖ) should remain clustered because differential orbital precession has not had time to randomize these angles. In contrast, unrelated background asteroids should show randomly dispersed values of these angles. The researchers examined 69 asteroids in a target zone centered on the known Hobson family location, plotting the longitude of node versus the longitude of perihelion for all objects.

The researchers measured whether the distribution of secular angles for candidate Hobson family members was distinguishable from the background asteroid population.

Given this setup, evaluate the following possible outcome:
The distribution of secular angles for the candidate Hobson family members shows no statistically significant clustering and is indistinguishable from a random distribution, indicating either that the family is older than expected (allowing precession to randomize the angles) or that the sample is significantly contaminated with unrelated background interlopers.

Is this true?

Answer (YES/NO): NO